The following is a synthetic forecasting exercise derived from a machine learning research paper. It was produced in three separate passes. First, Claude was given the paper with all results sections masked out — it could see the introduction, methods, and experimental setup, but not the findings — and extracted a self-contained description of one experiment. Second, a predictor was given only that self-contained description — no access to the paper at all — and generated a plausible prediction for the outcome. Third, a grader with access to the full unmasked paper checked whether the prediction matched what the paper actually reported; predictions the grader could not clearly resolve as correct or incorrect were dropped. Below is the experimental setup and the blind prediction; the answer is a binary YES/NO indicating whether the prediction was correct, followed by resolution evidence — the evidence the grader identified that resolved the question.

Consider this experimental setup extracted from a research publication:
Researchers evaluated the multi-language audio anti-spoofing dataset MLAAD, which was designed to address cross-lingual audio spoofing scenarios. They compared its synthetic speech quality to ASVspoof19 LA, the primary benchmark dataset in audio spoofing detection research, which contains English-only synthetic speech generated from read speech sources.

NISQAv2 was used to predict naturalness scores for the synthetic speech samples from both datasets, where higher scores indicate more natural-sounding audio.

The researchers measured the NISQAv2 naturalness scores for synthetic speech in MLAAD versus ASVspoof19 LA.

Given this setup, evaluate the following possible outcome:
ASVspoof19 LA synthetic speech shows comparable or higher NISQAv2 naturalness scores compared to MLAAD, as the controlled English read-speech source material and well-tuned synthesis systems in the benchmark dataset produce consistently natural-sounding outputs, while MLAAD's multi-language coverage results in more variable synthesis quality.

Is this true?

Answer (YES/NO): NO